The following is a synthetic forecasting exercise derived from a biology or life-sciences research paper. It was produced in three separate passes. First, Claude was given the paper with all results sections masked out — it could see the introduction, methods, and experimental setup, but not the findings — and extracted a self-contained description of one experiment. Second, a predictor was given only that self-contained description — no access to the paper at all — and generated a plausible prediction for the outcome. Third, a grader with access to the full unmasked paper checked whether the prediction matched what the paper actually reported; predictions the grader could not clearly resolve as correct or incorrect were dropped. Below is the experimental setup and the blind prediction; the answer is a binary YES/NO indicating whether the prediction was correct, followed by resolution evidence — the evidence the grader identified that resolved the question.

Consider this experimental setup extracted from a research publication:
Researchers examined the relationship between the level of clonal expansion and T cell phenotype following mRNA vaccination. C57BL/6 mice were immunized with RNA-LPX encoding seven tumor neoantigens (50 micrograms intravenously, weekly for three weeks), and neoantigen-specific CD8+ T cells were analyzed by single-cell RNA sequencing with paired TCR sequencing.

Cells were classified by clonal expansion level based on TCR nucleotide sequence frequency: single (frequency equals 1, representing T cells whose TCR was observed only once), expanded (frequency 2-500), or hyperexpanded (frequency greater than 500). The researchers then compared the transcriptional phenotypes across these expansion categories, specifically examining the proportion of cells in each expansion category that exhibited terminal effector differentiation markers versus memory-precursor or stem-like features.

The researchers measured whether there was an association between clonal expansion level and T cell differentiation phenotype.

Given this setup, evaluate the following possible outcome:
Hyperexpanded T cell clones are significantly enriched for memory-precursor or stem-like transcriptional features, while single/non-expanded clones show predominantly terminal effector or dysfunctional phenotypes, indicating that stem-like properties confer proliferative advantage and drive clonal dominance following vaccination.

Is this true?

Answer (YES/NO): NO